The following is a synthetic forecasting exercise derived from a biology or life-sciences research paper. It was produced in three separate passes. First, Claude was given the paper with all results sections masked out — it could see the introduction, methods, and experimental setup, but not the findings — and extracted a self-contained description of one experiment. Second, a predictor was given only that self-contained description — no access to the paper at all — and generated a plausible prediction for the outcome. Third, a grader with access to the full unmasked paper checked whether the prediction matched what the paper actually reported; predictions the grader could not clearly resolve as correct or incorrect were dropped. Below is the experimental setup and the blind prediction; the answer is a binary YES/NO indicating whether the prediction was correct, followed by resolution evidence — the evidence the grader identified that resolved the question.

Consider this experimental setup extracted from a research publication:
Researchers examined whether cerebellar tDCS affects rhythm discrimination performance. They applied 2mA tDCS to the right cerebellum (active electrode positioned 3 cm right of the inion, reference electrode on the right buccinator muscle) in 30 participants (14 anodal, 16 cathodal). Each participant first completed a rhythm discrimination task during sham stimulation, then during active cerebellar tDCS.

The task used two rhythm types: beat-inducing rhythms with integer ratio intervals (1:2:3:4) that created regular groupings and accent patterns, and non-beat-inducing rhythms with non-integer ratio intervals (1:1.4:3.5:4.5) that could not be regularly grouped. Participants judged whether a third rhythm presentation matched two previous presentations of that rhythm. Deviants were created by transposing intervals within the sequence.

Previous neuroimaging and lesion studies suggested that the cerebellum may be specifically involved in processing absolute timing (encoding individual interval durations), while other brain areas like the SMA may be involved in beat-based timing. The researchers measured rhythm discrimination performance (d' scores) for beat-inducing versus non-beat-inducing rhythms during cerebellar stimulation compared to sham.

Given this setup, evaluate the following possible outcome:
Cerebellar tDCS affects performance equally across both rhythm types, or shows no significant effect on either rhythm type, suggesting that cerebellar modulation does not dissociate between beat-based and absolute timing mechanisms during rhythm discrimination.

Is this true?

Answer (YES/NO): YES